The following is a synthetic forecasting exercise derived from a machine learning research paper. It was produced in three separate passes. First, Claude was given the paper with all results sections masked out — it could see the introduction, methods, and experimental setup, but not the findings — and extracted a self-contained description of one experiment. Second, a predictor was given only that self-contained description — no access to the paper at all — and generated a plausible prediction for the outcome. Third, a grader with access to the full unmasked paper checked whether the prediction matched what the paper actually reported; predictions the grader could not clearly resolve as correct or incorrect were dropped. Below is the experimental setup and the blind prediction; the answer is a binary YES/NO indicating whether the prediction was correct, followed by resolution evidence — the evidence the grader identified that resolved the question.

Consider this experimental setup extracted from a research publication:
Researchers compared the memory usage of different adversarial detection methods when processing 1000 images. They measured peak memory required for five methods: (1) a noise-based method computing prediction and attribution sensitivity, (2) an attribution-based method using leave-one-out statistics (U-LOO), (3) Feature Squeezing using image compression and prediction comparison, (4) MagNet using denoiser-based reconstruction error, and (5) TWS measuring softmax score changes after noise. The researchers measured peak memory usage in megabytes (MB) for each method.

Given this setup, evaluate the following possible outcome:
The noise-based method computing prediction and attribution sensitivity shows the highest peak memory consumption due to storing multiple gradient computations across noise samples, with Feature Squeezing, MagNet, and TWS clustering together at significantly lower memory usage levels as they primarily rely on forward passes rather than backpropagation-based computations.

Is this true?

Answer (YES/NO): NO